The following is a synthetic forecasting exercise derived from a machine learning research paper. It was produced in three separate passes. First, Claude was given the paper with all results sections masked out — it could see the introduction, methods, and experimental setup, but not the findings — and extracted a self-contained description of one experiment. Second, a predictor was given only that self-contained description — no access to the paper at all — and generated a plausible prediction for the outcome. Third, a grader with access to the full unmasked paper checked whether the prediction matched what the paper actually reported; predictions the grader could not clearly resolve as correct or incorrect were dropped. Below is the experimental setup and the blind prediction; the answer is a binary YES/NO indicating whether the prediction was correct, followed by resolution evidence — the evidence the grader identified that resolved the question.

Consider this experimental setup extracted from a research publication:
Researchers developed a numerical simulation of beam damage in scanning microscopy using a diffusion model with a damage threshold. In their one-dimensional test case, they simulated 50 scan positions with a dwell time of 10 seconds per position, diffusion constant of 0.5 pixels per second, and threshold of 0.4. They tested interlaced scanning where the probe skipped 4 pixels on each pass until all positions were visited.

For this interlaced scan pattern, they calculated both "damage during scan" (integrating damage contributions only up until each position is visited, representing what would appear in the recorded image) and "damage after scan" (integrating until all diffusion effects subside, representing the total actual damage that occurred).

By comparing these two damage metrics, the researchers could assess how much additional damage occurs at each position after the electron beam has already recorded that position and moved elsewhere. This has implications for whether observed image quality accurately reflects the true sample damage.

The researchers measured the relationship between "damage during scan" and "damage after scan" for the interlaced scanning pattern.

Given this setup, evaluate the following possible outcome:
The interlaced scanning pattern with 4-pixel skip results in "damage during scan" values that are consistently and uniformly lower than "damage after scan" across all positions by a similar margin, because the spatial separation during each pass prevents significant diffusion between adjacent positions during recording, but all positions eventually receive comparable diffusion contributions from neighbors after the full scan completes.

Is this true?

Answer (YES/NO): NO